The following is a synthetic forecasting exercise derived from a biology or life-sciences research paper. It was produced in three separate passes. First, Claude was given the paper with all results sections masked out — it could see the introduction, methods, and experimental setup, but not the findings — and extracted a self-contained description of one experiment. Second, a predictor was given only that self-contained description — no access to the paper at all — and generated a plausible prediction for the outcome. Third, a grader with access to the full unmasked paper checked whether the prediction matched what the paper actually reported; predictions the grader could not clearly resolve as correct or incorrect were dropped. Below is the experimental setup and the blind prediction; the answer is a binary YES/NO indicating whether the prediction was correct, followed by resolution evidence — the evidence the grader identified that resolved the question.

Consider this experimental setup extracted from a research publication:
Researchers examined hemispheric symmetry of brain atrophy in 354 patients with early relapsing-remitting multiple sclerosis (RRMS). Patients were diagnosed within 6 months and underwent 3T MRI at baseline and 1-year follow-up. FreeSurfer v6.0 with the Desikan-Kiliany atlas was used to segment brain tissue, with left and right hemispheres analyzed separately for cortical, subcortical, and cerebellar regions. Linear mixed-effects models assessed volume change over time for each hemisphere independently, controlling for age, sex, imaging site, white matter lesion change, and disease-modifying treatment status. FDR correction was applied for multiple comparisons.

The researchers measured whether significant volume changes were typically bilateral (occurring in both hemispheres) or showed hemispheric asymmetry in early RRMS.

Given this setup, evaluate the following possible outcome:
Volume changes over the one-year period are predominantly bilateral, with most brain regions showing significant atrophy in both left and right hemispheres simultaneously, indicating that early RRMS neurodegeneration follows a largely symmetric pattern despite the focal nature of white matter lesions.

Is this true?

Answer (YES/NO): YES